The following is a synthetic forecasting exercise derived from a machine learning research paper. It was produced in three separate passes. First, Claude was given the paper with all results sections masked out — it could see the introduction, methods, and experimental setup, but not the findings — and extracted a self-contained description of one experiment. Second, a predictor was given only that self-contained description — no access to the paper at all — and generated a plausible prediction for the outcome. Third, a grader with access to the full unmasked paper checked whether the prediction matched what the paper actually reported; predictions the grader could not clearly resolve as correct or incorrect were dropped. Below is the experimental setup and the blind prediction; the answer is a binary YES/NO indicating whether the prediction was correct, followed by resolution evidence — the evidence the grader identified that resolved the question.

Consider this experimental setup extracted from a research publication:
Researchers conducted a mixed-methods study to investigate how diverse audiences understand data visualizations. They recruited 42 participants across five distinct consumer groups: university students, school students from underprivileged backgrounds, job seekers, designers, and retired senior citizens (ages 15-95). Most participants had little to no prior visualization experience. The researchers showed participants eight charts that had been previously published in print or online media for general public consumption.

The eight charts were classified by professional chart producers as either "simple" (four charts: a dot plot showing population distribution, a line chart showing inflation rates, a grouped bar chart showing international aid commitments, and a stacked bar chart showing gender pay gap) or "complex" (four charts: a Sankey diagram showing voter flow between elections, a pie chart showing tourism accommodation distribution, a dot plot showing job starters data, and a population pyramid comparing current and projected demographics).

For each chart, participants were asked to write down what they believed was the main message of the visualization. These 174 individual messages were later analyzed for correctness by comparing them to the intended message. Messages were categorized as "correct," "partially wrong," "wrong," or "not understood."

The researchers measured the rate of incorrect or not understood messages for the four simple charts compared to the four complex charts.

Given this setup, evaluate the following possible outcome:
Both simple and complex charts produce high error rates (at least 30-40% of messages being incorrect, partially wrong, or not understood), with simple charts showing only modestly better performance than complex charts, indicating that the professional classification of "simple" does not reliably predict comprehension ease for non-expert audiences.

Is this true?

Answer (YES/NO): NO